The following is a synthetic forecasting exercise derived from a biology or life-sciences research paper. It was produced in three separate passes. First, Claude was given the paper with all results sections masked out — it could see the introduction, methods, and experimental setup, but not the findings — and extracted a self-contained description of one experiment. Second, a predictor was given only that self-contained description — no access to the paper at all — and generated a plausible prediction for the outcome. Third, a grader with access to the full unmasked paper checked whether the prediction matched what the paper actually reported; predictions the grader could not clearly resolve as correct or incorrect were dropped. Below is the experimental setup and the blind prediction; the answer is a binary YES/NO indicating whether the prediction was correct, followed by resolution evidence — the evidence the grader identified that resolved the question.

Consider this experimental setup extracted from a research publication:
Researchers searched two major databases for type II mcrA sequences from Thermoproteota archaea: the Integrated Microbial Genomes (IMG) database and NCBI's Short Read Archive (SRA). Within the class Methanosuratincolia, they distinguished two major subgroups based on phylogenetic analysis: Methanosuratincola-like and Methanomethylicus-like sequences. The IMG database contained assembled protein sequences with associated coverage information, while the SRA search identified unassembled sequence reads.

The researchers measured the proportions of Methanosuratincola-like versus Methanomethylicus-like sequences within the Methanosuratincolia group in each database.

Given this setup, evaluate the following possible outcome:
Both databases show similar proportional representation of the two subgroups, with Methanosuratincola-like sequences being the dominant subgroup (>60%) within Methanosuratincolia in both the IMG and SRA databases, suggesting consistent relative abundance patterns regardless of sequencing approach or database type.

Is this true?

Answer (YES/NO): NO